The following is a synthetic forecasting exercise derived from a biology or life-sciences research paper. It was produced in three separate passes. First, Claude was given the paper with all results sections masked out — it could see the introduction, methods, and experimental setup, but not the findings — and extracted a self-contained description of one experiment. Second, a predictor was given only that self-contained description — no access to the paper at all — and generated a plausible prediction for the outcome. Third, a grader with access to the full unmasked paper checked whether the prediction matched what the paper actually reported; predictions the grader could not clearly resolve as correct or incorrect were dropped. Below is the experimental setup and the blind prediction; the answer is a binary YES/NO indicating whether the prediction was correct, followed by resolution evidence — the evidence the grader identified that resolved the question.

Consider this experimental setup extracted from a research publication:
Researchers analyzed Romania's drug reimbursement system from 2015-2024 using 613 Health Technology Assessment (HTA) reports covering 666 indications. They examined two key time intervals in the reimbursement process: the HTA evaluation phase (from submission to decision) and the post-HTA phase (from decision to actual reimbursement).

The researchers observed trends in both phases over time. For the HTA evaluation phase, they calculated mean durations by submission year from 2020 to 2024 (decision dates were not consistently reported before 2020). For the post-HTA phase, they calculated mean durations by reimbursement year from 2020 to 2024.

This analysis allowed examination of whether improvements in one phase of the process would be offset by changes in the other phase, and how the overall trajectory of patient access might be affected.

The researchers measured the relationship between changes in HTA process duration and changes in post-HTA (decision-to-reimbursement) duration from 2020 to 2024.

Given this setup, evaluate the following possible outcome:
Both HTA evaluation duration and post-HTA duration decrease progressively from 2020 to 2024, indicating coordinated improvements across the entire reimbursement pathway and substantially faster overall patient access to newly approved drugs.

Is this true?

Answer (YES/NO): NO